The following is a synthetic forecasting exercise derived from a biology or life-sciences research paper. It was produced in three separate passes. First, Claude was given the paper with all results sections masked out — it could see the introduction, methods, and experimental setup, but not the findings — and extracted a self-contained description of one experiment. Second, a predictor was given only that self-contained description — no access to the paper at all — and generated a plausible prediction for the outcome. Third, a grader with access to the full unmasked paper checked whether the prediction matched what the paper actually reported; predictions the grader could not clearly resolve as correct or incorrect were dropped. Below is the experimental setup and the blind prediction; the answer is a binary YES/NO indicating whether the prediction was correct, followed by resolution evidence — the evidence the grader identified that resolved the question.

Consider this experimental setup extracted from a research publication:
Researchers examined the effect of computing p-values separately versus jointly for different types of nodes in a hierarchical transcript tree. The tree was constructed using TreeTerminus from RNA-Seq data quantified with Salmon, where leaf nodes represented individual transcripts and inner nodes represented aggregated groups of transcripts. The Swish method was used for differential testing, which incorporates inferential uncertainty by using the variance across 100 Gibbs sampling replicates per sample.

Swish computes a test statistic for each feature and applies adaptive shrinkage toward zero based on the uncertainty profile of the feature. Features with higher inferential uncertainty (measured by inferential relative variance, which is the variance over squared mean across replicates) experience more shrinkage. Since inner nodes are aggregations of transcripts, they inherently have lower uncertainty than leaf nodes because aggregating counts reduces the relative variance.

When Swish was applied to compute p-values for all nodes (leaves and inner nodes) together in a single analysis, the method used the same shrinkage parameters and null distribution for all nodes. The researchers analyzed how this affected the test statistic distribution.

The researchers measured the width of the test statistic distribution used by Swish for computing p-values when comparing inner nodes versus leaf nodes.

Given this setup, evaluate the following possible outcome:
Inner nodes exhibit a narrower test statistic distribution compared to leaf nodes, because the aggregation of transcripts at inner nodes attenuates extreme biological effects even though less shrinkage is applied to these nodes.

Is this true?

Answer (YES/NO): NO